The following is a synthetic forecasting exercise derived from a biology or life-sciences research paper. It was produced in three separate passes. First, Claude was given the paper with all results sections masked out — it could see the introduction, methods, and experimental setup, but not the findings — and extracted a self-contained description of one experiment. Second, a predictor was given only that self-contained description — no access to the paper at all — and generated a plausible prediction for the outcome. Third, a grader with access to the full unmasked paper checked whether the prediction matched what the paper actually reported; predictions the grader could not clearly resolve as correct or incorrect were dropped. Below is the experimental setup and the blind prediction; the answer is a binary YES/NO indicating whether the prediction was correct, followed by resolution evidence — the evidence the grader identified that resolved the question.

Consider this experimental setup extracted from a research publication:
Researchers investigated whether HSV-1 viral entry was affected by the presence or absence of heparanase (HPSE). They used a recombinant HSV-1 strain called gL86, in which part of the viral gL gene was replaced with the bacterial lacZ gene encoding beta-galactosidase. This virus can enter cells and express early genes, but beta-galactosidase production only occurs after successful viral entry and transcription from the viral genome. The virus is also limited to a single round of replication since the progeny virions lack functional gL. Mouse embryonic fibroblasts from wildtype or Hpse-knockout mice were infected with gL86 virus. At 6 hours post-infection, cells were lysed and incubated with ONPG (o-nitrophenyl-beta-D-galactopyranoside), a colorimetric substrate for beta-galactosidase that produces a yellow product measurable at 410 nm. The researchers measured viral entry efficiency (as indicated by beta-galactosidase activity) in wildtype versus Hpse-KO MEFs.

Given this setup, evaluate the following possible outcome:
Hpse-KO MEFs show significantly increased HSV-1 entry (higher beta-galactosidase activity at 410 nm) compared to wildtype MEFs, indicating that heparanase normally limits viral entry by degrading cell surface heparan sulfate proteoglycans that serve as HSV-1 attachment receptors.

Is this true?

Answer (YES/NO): NO